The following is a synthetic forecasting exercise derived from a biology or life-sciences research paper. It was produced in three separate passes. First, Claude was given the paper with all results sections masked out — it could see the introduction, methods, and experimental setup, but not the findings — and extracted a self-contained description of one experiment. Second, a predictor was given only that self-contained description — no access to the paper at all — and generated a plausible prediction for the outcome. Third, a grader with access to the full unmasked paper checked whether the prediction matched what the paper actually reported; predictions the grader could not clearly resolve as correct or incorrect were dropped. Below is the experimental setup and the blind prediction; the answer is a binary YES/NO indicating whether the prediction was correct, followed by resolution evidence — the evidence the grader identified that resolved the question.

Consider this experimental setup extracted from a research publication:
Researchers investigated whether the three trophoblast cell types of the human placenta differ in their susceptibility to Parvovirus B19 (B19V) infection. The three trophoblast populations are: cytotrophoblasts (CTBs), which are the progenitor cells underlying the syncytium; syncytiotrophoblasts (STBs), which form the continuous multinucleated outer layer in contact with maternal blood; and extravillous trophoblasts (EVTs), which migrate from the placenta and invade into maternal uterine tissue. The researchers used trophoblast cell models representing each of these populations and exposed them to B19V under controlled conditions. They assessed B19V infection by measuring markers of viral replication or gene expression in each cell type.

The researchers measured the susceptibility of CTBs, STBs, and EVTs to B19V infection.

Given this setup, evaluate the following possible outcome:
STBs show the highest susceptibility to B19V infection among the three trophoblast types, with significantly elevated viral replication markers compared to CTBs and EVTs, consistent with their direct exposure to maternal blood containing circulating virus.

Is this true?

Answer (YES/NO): NO